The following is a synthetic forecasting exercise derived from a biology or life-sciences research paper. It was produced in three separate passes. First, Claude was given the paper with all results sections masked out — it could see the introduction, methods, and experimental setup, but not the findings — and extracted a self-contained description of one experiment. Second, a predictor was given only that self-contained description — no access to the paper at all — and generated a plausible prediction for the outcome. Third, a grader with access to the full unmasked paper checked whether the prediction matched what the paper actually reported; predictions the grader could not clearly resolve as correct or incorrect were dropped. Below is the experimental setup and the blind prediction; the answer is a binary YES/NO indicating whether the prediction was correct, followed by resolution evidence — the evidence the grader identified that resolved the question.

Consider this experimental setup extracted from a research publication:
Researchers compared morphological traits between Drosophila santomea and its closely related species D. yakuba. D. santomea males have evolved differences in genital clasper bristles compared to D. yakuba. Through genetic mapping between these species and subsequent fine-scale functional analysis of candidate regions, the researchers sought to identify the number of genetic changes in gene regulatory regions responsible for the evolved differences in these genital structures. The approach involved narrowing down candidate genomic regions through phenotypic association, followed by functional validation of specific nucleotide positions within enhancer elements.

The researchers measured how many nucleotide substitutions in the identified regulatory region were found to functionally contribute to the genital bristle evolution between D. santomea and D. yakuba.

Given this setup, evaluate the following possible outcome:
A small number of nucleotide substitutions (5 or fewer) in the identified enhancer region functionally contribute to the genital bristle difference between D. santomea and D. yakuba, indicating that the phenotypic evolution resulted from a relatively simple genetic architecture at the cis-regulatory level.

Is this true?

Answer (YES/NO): YES